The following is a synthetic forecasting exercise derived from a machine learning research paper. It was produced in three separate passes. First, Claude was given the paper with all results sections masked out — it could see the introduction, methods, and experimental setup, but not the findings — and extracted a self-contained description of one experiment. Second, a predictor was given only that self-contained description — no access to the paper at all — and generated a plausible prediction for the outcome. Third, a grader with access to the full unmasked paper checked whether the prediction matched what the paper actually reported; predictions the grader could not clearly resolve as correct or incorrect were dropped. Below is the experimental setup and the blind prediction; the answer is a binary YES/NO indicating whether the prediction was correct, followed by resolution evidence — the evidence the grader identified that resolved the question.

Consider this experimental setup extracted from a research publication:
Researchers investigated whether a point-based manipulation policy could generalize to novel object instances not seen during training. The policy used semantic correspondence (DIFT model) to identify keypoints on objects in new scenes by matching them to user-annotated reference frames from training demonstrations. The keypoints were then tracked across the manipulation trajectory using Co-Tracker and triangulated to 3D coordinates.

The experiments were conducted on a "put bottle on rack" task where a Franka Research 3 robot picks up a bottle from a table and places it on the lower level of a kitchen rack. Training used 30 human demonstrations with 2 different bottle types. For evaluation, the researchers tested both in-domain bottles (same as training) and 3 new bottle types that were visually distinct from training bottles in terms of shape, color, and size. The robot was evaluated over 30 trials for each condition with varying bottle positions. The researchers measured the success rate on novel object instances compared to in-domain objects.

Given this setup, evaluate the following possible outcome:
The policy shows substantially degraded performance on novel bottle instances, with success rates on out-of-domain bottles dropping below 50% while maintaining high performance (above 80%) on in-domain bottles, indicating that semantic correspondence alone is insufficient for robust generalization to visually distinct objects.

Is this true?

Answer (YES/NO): NO